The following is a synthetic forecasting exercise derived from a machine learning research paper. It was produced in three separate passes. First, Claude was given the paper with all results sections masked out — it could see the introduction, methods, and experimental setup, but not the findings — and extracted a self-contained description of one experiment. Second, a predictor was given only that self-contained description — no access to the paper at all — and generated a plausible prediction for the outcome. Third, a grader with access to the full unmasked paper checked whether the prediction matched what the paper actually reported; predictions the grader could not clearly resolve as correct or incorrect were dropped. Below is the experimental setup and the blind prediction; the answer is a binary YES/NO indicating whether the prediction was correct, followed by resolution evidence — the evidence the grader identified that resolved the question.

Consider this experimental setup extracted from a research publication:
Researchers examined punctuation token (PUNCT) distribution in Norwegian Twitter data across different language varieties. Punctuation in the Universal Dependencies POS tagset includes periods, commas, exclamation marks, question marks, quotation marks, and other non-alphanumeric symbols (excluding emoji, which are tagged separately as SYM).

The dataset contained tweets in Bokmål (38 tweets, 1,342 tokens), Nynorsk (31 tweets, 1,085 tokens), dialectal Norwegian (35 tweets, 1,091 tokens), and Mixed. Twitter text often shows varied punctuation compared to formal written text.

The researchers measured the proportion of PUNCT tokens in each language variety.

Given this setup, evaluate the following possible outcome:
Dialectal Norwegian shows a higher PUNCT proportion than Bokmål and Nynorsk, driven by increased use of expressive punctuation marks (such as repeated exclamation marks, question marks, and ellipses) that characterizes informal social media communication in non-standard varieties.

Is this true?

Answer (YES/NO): NO